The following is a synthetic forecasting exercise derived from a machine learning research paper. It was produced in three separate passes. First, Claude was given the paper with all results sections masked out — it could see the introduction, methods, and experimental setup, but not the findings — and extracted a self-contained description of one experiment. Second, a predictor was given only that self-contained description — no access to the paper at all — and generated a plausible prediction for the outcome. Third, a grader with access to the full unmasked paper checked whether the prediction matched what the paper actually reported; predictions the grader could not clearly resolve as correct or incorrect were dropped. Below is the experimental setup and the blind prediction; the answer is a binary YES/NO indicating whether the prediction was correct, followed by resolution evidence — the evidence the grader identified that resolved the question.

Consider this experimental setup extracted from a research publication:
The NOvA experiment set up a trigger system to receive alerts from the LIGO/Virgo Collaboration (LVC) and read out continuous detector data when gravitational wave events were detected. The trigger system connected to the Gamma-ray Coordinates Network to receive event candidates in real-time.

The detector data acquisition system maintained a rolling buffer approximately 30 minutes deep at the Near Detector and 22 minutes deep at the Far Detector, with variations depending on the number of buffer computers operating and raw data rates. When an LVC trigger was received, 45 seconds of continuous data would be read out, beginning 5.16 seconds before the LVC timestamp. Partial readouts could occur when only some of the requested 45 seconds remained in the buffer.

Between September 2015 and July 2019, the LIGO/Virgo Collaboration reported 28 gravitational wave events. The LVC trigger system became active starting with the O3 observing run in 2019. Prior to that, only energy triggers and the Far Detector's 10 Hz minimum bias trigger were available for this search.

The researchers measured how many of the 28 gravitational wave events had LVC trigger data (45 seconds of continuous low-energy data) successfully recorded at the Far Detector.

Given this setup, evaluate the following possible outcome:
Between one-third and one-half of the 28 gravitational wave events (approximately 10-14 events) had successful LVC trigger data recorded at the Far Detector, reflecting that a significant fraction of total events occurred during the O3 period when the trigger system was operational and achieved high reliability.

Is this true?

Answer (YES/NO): NO